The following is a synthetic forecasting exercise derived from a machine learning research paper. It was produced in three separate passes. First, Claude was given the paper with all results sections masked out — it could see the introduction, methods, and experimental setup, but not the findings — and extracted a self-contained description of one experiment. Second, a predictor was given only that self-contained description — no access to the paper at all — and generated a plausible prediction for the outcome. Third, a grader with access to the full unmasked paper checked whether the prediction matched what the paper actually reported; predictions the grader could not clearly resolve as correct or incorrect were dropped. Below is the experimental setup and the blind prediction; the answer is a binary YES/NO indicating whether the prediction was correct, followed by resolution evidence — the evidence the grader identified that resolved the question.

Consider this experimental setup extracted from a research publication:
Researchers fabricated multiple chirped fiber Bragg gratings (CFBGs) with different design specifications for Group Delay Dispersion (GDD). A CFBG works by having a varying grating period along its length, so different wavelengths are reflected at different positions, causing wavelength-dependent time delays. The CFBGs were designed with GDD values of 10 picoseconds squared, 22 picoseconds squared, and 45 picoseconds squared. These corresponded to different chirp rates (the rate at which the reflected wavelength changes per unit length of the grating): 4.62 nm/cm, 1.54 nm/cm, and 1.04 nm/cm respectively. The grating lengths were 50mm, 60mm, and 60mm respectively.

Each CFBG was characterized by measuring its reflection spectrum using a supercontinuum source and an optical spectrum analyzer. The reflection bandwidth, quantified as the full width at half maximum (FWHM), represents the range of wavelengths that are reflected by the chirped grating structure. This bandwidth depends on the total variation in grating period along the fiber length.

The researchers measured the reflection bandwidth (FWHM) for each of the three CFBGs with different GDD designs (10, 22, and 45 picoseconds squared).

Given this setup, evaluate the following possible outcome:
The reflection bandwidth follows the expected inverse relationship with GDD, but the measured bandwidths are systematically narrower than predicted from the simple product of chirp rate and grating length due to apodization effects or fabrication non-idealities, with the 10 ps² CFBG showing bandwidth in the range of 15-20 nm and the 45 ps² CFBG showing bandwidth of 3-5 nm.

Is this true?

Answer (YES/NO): YES